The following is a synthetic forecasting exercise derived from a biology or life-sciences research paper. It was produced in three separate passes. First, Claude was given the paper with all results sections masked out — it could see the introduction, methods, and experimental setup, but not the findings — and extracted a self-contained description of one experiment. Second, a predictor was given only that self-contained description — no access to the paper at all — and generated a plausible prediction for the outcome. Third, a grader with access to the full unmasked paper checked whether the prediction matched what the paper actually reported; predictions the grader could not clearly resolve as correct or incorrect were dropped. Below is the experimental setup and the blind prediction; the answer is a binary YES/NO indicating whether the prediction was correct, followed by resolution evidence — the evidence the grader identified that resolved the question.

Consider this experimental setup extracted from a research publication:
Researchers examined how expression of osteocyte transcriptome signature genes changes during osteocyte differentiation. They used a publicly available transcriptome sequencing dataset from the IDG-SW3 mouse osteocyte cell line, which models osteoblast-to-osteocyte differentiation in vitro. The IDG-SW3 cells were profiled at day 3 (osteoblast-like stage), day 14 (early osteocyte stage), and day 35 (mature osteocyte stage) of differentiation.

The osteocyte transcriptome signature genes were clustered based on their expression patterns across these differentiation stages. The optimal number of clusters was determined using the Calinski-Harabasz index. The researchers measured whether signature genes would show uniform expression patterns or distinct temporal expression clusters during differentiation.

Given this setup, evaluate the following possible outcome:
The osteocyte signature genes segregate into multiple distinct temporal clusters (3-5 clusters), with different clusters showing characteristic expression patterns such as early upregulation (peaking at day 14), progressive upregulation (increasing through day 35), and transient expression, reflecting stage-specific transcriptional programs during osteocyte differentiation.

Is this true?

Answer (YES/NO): NO